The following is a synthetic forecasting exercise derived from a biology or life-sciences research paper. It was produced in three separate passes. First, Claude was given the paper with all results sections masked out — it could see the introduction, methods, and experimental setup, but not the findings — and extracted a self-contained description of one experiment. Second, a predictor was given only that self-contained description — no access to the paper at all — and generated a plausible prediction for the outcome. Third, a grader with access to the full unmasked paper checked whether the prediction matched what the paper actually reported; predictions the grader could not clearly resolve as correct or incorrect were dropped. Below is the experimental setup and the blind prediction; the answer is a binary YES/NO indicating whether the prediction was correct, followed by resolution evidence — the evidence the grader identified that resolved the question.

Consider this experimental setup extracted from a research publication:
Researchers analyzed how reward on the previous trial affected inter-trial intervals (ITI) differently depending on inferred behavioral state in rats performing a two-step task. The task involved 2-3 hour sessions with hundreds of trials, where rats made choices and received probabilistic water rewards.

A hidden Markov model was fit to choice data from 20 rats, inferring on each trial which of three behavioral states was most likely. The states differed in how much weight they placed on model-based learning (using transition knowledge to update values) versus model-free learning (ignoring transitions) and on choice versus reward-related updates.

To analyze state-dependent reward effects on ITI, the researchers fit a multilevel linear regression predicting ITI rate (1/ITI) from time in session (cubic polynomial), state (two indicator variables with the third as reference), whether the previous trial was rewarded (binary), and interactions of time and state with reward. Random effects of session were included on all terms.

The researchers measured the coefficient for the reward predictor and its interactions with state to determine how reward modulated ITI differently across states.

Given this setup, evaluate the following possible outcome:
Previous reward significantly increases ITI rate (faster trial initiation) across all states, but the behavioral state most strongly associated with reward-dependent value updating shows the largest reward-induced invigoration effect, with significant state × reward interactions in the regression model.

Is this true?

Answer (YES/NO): NO